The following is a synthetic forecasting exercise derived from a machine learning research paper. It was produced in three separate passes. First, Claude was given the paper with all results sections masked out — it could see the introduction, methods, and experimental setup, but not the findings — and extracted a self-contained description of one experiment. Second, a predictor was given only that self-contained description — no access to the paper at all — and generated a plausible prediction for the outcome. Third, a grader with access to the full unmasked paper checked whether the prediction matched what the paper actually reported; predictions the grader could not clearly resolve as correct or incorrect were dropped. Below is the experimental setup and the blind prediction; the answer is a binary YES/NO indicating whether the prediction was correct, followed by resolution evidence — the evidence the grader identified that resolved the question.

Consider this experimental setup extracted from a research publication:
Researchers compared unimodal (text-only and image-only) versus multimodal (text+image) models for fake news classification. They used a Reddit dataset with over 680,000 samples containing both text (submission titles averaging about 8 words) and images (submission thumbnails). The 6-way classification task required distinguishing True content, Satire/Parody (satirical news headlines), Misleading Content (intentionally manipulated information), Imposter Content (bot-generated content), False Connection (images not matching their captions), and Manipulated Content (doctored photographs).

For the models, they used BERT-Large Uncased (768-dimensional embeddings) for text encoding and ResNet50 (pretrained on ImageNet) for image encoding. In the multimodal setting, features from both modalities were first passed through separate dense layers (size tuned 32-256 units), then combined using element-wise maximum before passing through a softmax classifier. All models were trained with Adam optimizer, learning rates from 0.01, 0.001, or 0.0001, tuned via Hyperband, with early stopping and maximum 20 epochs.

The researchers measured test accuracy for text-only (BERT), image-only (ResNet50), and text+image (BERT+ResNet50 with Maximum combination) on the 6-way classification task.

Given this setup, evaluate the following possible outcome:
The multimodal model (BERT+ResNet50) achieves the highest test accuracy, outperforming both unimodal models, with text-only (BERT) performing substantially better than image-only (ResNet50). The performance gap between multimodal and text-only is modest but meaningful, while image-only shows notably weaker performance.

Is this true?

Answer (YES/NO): NO